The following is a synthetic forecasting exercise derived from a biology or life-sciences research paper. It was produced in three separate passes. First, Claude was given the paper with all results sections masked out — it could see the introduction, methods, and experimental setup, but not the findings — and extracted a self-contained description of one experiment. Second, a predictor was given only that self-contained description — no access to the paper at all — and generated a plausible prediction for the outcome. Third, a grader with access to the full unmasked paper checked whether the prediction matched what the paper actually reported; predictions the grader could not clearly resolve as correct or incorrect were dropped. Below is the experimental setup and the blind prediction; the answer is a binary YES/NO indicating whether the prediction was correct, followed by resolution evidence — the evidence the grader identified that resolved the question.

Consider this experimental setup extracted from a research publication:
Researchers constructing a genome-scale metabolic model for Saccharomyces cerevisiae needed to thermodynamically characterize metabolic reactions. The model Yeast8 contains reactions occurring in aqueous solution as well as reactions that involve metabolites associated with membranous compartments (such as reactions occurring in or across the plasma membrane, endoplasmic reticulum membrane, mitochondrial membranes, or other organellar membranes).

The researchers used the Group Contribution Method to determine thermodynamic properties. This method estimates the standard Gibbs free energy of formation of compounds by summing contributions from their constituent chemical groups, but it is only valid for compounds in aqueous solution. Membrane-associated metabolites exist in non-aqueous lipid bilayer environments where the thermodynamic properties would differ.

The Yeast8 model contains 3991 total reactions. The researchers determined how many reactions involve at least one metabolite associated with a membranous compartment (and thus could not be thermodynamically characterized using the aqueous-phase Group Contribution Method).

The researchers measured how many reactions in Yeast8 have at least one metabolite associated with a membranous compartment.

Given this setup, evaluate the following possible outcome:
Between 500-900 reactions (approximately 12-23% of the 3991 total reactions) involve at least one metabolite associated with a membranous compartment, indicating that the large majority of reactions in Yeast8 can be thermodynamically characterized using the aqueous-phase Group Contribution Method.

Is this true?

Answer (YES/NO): NO